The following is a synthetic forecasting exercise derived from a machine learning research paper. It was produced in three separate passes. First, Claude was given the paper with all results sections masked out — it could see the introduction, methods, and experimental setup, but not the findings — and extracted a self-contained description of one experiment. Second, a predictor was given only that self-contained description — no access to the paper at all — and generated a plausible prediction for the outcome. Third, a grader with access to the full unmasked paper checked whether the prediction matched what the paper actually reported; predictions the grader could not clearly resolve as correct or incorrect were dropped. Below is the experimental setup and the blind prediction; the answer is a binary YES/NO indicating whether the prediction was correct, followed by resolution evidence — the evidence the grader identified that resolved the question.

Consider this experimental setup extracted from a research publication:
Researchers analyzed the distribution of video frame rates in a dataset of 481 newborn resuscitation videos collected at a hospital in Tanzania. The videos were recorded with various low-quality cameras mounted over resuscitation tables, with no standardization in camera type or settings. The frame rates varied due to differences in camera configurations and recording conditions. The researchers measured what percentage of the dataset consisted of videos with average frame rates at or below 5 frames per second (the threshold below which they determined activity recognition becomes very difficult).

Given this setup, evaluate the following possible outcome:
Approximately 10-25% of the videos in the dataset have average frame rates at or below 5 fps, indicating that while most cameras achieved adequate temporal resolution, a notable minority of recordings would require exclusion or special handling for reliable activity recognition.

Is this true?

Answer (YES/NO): NO